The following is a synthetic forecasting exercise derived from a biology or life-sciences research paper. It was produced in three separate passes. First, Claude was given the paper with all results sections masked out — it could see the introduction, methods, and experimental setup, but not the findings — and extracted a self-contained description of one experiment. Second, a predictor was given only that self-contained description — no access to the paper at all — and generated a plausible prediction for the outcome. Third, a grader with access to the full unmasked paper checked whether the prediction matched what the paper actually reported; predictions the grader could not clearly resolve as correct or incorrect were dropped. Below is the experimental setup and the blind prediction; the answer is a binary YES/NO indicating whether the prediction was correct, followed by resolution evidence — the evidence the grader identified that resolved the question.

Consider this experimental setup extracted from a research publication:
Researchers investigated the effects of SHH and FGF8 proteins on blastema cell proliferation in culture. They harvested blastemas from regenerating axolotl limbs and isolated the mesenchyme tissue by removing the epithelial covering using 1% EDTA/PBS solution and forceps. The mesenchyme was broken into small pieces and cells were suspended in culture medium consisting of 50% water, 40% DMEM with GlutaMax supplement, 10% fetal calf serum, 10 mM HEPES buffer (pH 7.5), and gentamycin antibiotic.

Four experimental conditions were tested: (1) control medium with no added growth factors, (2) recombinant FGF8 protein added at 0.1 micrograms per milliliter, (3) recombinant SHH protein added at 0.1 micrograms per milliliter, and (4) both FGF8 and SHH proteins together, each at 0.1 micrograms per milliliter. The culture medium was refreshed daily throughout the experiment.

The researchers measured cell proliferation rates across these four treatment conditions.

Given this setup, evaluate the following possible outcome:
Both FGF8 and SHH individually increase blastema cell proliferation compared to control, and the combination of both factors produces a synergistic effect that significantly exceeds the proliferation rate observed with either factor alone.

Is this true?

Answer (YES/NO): YES